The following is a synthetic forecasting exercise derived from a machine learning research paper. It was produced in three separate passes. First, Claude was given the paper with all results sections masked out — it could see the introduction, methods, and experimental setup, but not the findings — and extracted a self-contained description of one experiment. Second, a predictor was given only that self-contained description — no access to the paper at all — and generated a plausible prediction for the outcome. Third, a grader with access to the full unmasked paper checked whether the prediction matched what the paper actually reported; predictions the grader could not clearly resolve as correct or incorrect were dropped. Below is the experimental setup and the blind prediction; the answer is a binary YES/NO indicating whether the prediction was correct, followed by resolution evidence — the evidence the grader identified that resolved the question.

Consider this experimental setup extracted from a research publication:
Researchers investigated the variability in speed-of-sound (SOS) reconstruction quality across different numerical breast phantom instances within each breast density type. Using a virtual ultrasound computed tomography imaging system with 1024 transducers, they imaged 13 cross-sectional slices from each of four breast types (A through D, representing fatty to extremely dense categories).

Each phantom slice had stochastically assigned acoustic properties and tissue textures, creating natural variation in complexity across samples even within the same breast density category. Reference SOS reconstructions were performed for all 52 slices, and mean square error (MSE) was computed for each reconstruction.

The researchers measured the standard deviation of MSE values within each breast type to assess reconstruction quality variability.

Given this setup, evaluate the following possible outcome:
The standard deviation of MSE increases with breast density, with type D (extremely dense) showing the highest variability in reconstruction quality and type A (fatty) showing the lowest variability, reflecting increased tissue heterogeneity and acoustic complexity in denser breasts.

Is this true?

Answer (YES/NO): NO